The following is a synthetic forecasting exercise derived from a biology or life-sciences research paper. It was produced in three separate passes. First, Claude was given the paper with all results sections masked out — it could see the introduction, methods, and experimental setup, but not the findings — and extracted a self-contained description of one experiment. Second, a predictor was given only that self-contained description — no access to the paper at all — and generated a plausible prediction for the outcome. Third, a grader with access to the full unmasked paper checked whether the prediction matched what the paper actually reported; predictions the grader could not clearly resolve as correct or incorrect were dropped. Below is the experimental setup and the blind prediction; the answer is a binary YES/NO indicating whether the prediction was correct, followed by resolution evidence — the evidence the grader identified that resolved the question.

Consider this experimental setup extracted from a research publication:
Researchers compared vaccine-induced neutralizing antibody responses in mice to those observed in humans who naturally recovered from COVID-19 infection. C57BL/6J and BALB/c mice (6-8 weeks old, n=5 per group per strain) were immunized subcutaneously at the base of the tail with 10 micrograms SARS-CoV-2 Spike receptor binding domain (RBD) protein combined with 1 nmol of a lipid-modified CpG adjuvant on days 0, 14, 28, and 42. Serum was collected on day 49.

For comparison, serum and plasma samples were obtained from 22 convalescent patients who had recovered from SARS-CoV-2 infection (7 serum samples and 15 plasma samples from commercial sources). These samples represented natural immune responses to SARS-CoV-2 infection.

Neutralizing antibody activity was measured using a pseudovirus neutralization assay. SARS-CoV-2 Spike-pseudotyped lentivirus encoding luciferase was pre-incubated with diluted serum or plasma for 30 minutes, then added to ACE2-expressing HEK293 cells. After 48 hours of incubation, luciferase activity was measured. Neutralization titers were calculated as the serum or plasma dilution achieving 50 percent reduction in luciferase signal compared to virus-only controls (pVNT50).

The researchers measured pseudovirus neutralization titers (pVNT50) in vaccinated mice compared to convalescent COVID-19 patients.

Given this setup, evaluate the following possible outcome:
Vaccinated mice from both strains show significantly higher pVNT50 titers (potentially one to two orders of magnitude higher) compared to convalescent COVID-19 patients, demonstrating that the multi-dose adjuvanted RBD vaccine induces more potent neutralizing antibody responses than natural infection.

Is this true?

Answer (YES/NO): YES